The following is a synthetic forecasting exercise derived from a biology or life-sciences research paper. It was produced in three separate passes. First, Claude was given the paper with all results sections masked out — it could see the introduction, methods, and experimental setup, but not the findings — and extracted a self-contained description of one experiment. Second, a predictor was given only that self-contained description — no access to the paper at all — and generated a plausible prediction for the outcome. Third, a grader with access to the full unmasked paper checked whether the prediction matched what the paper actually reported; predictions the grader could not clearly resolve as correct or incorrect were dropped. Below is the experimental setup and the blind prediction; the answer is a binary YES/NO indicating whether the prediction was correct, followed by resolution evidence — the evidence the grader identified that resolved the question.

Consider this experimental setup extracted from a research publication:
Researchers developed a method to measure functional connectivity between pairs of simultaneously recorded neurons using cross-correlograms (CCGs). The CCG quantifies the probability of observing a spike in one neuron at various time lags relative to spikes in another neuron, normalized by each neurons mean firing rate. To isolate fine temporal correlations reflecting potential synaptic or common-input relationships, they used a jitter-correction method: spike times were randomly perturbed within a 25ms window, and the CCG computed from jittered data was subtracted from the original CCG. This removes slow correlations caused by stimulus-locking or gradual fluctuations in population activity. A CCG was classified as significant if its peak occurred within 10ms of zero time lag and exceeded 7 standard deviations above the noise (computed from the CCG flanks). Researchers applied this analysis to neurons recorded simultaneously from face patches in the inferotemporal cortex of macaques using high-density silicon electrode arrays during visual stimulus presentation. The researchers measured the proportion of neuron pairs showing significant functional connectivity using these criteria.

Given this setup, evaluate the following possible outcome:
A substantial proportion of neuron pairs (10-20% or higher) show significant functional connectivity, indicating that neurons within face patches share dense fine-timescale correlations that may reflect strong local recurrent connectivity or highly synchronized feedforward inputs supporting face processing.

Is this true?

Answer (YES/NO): NO